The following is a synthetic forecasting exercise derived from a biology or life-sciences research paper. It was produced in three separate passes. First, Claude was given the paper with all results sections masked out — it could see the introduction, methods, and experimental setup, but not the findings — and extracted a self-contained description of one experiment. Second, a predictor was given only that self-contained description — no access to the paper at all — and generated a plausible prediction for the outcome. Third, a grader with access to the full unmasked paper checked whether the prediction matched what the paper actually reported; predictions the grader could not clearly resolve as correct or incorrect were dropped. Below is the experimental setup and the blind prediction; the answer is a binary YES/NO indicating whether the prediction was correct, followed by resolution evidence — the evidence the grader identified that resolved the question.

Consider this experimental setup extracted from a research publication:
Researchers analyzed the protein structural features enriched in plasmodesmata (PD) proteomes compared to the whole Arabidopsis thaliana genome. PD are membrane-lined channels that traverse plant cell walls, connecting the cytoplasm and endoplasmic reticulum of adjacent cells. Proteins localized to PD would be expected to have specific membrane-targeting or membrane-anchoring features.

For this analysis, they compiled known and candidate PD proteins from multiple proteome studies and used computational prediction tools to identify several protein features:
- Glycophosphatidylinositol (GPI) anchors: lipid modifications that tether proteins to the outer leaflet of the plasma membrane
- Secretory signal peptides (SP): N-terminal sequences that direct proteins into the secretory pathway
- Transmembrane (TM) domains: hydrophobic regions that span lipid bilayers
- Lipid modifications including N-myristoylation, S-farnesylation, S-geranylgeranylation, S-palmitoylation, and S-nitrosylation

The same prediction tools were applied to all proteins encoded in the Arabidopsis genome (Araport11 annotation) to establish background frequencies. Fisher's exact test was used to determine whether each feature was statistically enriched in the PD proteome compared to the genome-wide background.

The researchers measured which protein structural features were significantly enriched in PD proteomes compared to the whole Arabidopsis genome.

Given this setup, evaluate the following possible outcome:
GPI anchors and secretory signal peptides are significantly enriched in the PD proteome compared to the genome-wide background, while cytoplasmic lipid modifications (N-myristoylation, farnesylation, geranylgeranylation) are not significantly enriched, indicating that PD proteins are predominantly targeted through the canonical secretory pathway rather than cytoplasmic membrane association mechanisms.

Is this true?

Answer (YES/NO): NO